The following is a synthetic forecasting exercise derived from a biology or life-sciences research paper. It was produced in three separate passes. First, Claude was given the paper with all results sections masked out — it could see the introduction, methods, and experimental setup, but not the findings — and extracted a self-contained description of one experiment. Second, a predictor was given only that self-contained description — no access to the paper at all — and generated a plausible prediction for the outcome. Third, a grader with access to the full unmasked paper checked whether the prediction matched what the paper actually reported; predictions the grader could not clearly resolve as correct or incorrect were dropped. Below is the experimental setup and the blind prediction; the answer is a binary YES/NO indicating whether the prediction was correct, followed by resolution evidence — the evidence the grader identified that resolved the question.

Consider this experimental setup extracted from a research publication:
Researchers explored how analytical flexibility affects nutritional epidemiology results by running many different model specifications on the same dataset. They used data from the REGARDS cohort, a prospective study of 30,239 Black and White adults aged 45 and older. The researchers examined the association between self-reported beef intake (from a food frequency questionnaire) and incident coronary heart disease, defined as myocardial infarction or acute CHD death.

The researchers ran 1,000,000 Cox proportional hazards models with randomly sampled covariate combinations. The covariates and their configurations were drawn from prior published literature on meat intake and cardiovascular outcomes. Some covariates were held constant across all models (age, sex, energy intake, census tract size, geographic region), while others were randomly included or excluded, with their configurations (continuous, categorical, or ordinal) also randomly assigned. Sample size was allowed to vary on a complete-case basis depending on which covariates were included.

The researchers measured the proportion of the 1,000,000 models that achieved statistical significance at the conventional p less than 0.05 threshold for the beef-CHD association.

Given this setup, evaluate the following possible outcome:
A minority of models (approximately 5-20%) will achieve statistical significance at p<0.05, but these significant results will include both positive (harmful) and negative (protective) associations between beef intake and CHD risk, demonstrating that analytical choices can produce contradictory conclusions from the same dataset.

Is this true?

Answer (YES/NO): NO